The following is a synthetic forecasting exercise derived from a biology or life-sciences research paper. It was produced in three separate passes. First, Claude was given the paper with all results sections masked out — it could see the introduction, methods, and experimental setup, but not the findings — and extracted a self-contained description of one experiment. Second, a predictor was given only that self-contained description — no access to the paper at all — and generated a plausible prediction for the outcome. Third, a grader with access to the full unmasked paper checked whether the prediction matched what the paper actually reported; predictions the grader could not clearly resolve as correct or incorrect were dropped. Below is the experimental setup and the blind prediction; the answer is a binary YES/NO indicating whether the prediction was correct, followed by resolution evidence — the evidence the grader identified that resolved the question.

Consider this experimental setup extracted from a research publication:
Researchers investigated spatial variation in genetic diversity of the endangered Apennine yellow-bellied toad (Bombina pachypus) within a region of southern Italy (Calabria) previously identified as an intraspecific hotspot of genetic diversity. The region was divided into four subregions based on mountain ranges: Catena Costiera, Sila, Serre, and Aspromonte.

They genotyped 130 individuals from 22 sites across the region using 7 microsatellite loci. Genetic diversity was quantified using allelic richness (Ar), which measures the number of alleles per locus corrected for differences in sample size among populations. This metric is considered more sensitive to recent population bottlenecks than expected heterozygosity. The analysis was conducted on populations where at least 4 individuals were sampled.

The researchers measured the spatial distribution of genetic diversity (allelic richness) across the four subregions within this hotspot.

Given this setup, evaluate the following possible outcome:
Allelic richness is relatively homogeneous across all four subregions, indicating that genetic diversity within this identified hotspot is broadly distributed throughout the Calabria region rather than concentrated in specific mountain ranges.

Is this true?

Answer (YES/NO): NO